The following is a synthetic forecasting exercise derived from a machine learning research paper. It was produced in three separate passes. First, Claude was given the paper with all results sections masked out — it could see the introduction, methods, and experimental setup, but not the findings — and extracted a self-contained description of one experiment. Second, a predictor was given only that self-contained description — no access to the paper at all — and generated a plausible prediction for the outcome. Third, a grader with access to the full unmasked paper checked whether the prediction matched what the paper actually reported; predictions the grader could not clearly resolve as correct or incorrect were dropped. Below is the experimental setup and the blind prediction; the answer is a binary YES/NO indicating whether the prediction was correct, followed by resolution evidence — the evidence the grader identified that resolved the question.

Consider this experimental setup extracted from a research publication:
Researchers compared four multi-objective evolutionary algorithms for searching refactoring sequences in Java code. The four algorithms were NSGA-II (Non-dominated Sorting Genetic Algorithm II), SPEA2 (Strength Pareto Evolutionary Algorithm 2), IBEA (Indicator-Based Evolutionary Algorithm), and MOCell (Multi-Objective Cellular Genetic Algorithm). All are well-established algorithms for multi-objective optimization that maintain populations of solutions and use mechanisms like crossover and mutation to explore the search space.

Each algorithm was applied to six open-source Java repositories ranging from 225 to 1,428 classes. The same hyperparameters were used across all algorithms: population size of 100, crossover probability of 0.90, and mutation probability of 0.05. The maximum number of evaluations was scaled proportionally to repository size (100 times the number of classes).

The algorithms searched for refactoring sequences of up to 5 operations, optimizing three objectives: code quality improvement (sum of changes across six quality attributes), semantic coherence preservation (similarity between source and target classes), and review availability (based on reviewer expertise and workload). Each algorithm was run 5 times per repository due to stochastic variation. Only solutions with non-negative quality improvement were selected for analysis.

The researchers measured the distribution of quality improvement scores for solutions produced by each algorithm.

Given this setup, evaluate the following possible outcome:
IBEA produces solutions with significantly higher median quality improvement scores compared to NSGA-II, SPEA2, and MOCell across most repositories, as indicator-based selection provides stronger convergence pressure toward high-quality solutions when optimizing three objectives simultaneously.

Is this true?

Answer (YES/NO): NO